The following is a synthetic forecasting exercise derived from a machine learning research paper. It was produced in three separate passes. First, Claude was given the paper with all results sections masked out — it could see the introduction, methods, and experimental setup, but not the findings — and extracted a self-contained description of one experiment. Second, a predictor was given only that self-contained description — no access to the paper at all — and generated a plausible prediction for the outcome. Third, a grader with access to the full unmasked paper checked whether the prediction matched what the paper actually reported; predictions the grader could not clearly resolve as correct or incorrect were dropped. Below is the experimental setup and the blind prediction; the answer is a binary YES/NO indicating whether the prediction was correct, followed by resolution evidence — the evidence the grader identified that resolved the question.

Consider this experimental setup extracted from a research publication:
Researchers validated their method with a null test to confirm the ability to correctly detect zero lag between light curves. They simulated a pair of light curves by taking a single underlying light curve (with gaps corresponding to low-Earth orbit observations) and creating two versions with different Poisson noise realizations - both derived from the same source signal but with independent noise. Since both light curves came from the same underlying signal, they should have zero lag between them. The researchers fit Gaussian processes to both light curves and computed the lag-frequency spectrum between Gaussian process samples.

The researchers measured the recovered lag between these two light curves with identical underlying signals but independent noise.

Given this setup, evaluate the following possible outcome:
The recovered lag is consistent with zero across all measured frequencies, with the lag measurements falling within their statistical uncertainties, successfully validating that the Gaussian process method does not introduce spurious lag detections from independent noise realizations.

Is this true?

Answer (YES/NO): YES